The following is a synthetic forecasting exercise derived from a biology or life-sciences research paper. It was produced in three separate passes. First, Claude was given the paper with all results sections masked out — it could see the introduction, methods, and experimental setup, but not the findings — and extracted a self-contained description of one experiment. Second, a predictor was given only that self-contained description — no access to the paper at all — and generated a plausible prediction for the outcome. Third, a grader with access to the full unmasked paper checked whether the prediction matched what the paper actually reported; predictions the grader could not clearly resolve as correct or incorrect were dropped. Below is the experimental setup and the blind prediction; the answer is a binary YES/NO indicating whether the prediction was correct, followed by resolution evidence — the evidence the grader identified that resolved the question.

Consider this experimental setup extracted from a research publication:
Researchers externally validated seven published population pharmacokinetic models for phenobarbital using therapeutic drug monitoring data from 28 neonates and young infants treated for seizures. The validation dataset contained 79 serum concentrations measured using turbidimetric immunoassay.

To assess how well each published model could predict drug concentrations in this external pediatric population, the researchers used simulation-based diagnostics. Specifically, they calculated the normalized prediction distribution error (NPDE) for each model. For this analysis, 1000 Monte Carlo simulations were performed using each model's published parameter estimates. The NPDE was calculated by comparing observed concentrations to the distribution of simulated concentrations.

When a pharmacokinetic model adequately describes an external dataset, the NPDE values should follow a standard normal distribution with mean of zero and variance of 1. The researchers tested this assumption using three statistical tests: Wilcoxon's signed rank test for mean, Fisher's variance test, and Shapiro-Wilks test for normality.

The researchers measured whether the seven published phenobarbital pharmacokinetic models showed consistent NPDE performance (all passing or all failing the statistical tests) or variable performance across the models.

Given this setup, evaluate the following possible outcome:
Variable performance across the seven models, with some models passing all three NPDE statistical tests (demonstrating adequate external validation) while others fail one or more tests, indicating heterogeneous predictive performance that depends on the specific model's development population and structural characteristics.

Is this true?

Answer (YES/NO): YES